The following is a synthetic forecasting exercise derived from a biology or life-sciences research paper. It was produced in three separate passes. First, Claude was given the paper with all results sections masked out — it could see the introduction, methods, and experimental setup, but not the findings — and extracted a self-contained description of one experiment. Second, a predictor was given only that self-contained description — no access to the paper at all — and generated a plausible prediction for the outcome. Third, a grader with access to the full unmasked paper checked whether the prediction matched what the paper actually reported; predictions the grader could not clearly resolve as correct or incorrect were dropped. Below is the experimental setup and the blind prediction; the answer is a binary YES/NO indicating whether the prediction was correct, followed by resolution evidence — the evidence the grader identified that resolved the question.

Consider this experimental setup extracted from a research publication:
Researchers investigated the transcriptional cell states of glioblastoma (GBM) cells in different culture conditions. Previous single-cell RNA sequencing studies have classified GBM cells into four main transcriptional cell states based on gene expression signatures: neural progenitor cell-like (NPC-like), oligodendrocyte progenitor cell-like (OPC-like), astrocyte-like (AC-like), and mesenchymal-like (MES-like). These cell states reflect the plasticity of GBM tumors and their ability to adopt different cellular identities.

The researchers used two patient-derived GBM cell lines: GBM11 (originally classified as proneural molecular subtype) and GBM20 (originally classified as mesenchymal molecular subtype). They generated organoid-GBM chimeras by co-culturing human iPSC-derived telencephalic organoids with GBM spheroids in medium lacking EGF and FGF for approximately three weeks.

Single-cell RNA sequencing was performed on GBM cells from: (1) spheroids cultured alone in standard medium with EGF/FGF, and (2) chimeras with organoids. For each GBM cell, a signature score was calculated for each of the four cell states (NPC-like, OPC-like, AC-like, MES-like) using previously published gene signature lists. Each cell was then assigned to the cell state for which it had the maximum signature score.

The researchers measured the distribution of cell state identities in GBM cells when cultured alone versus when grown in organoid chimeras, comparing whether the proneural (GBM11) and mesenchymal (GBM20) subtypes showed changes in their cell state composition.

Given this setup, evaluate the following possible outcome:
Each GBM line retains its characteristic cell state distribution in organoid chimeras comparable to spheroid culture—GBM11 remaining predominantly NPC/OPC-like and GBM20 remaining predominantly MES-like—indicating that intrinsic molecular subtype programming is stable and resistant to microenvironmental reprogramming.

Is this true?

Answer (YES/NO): NO